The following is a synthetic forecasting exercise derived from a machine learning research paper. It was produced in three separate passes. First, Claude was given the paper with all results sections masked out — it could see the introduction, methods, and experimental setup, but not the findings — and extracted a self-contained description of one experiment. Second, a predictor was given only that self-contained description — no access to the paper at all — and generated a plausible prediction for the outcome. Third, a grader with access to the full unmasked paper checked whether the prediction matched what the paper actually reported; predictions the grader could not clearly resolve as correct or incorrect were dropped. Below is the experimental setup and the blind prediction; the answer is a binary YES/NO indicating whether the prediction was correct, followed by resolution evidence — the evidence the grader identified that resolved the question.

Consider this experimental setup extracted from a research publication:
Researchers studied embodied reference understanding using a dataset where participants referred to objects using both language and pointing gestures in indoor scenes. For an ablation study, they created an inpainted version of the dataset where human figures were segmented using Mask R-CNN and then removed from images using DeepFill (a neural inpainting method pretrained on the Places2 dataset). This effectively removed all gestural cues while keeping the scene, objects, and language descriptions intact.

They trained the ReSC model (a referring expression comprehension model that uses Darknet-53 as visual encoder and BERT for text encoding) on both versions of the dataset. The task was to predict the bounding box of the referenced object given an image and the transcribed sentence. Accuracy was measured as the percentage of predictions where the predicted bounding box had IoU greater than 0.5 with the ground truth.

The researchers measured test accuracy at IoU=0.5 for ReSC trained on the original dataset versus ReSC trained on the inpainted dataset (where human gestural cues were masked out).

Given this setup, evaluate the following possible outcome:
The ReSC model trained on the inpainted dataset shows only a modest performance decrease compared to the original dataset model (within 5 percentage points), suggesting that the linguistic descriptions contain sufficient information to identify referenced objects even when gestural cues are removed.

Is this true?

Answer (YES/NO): NO